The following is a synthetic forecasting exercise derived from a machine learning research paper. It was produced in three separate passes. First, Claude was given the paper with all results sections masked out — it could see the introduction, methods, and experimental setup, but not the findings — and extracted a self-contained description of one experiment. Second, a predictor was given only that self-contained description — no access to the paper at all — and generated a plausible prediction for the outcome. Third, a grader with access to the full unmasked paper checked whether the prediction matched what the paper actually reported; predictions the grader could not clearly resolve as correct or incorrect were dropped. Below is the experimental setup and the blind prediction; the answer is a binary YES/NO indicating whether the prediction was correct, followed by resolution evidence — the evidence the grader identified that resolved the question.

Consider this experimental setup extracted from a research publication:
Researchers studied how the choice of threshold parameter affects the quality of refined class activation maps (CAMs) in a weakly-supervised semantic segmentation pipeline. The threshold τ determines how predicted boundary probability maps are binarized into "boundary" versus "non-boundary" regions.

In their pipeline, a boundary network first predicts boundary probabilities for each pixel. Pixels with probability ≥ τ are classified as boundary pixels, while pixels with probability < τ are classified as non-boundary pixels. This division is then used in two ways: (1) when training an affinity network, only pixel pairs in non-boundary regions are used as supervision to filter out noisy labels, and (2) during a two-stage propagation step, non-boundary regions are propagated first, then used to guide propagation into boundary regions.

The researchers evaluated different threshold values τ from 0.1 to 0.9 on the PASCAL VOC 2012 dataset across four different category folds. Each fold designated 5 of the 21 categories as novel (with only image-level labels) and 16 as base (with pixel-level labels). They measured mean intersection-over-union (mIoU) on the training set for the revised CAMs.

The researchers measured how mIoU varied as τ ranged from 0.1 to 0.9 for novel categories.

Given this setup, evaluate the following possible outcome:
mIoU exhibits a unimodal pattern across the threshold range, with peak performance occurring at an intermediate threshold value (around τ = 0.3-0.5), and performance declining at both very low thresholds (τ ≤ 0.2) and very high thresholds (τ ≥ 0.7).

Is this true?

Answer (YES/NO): NO